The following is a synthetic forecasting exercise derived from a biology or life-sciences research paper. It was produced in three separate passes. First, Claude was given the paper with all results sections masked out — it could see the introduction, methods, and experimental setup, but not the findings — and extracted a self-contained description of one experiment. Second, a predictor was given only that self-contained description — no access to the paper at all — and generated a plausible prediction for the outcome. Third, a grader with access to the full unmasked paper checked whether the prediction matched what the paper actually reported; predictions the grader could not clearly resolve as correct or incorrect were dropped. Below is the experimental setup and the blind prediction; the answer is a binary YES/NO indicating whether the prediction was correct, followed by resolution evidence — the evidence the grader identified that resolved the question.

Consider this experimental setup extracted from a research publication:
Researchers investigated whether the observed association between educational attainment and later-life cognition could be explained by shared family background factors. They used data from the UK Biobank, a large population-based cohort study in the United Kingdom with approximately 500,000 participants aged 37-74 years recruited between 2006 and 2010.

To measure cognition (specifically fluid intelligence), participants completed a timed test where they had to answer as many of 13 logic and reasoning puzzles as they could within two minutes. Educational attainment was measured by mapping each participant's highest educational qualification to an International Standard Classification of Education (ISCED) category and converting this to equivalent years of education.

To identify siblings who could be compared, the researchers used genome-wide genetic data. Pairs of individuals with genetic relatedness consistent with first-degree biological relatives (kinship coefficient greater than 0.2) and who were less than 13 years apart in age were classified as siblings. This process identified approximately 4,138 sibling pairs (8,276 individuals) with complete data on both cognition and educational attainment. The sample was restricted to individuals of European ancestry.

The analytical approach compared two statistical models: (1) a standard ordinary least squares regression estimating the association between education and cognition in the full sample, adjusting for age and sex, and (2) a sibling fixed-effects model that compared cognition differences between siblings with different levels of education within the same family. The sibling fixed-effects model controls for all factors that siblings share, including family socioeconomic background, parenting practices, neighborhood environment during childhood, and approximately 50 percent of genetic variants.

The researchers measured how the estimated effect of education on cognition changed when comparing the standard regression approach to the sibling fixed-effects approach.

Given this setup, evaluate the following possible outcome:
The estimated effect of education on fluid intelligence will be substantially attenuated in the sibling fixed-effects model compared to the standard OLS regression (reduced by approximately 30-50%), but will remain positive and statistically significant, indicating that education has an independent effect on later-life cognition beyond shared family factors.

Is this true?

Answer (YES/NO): YES